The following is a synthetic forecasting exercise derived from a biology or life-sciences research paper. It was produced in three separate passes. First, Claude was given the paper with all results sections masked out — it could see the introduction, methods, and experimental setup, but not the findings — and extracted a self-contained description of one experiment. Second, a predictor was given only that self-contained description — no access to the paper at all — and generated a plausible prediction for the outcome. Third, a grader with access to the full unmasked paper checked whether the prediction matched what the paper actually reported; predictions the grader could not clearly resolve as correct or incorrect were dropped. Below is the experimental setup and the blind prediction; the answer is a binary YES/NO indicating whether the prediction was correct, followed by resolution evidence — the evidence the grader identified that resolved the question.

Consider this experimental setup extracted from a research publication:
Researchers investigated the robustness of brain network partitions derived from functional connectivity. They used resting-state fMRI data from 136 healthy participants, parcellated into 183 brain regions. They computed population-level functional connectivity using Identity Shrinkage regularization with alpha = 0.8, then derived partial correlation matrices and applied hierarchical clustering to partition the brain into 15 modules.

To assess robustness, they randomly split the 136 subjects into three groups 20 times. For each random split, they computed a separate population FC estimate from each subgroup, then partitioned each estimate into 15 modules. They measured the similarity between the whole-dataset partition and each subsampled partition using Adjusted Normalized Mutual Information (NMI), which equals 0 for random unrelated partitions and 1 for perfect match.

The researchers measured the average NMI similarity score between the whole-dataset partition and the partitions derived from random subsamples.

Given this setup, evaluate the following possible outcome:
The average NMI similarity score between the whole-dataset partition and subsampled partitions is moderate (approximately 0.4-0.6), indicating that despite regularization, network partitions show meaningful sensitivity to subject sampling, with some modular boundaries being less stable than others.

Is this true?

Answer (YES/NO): NO